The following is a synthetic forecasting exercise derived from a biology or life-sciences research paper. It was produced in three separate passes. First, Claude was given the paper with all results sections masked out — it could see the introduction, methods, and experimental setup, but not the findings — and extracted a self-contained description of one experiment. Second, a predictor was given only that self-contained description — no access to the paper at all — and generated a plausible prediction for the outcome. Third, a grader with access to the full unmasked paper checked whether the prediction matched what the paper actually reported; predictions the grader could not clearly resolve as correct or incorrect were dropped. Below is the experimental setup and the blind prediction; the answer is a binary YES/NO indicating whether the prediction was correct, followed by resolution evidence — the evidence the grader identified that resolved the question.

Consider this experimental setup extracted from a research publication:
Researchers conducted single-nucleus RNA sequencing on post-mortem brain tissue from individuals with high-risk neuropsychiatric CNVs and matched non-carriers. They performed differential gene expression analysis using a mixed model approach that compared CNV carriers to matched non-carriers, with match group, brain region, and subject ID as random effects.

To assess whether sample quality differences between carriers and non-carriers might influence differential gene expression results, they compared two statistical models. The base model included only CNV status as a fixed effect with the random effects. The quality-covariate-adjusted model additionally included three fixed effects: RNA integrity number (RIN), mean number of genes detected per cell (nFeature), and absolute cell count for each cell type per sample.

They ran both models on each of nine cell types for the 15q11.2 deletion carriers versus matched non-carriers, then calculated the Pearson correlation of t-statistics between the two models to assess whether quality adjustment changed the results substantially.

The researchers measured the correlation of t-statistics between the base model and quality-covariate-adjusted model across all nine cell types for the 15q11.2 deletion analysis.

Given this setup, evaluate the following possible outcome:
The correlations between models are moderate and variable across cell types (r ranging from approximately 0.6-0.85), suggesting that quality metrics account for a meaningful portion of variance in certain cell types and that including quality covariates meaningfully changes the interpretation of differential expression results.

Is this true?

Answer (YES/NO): NO